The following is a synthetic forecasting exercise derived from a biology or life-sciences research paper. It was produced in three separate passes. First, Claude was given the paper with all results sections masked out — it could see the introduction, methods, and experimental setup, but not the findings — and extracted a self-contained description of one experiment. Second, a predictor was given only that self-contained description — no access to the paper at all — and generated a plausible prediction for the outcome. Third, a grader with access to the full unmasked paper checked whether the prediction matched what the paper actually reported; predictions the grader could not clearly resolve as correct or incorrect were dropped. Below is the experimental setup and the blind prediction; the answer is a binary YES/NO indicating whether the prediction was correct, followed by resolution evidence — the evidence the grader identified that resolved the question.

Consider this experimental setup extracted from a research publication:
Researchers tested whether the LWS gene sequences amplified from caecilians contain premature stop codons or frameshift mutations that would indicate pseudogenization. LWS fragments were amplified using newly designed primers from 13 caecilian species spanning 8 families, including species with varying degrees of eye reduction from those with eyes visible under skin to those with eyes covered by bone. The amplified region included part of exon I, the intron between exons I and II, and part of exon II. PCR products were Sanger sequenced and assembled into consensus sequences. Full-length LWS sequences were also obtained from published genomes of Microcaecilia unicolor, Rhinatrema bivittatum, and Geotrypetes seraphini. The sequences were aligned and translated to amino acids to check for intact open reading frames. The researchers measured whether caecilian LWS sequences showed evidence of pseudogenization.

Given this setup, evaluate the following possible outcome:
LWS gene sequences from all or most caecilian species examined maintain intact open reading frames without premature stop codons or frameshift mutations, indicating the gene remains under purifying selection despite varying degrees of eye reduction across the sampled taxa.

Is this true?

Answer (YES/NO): YES